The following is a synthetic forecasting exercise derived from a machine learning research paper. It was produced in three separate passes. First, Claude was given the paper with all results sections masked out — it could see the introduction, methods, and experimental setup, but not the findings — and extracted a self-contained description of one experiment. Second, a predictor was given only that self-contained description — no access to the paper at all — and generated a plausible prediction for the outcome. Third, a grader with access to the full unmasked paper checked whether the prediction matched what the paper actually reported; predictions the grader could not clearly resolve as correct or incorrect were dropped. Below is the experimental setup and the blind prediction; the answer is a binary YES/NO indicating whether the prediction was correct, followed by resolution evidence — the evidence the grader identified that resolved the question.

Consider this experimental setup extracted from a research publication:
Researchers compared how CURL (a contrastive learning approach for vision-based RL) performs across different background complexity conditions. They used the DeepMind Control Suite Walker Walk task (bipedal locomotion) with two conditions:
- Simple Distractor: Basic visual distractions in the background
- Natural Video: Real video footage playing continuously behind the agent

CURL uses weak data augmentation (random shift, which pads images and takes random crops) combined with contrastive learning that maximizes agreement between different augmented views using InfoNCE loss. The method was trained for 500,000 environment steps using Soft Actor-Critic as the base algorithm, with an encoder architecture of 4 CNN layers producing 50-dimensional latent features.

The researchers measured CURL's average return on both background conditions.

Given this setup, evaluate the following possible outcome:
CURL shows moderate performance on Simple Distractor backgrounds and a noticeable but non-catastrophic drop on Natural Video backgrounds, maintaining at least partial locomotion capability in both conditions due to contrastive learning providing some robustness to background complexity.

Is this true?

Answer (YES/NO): NO